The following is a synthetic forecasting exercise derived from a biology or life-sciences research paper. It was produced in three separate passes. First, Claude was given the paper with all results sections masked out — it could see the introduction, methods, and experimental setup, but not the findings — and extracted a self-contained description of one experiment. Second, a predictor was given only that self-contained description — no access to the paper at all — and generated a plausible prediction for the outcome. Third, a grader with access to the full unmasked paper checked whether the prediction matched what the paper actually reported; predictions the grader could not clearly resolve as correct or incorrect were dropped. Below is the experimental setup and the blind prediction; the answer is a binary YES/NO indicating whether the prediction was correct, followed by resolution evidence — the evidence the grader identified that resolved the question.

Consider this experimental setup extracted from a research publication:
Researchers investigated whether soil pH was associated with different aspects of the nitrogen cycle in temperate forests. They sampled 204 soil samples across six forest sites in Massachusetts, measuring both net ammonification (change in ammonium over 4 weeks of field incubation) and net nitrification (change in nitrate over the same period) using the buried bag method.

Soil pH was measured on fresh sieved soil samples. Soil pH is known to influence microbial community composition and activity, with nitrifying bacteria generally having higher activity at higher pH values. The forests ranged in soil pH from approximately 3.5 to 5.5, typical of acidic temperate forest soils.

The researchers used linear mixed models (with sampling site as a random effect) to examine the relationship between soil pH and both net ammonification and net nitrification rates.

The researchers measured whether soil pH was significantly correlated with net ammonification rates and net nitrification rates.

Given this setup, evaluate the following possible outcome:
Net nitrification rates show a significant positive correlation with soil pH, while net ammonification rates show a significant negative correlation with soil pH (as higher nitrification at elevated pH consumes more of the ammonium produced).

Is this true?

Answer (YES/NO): NO